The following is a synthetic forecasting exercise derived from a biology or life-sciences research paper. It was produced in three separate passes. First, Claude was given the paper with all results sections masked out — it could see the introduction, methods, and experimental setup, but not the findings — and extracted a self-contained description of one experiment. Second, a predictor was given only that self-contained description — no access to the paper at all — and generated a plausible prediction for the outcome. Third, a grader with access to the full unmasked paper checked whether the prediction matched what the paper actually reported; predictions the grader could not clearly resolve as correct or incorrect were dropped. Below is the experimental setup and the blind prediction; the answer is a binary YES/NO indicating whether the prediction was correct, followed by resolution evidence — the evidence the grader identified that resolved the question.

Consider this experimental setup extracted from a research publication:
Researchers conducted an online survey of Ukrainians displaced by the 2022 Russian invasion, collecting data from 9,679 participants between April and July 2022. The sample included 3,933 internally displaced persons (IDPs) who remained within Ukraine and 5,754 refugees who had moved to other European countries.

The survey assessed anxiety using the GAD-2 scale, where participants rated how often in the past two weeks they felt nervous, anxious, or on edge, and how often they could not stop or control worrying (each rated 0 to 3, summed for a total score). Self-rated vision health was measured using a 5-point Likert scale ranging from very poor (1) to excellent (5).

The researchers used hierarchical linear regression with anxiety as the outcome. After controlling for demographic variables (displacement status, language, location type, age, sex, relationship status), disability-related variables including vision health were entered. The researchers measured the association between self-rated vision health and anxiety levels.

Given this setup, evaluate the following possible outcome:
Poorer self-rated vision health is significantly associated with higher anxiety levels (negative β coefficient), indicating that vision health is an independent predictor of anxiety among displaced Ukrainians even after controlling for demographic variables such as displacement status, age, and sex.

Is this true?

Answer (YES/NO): YES